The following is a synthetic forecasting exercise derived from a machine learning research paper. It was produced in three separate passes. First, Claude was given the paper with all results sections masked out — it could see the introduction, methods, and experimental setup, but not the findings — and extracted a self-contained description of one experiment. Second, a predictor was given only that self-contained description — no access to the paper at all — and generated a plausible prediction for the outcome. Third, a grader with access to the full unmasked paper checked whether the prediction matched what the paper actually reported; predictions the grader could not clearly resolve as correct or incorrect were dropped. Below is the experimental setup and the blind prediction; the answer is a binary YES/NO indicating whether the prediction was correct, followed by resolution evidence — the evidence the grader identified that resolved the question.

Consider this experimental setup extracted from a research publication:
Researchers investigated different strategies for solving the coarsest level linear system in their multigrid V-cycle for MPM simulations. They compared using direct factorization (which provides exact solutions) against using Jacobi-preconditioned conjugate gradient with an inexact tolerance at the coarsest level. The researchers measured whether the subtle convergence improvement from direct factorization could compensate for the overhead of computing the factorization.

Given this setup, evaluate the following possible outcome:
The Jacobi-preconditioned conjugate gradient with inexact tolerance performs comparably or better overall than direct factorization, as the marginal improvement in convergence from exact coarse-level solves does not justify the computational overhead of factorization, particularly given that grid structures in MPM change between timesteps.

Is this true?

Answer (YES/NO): YES